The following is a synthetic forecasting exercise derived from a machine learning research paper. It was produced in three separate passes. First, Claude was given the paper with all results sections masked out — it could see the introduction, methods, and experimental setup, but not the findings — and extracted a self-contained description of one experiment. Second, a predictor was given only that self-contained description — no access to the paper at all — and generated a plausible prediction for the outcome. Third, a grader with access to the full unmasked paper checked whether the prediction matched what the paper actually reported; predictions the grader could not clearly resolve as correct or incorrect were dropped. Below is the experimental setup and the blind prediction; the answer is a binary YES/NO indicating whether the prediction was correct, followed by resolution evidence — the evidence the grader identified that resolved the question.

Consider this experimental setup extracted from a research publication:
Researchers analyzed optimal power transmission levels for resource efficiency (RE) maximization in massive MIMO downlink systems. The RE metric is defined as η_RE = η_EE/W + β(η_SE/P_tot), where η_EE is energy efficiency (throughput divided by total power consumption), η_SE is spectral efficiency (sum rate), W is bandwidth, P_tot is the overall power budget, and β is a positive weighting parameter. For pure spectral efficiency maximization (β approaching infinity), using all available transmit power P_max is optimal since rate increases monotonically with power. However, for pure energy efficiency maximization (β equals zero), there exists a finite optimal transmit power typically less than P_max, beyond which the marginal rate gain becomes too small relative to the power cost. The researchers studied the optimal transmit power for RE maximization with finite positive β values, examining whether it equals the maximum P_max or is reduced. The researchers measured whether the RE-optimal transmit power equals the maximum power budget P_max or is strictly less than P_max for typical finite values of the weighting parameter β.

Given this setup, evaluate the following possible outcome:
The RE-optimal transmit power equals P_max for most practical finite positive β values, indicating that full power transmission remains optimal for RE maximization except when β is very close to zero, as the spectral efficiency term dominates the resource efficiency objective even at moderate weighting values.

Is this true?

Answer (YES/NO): NO